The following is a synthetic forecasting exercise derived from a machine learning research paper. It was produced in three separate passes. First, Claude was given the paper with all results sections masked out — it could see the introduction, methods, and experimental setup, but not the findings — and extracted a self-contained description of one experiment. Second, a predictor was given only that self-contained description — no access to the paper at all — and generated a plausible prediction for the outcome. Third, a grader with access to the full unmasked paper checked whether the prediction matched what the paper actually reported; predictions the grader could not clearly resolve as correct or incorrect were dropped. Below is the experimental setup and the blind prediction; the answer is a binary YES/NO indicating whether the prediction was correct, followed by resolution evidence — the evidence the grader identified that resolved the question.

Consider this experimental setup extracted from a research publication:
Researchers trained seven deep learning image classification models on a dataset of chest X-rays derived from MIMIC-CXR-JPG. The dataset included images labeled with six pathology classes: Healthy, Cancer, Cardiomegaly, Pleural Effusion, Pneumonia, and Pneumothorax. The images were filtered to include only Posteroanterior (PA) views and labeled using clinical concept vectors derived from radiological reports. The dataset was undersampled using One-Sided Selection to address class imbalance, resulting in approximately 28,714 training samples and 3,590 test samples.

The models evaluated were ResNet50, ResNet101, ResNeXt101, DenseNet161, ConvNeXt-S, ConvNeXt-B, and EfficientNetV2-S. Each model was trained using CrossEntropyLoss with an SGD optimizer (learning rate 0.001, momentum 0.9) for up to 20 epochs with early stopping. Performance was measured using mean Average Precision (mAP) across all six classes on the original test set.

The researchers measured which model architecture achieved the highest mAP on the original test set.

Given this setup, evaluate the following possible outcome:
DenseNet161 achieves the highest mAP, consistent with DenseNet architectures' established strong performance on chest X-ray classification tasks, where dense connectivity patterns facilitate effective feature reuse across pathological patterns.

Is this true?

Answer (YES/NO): YES